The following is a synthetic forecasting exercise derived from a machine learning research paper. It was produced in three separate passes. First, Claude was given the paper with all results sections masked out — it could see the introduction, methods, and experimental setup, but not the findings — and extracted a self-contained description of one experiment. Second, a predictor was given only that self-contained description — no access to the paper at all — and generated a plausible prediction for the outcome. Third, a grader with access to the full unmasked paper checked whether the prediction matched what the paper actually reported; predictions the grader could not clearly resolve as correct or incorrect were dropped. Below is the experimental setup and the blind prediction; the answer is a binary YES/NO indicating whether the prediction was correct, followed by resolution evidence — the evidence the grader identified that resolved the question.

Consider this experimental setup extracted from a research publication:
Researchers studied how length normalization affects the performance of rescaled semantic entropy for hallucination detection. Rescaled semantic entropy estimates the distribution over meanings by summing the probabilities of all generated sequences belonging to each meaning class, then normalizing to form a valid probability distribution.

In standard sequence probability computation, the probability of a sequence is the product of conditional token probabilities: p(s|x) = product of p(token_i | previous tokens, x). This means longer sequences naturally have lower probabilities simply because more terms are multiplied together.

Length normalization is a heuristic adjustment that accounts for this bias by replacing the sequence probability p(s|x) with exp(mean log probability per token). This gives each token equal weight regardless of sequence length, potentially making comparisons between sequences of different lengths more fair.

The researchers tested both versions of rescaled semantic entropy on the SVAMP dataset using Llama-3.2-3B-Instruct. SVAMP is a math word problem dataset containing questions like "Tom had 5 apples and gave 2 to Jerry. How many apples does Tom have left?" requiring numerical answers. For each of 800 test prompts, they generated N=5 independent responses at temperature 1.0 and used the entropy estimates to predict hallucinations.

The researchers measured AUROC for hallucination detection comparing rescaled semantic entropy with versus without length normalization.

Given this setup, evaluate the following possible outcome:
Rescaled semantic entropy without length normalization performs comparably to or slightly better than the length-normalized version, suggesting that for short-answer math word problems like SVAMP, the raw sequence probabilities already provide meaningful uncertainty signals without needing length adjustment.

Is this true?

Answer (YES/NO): YES